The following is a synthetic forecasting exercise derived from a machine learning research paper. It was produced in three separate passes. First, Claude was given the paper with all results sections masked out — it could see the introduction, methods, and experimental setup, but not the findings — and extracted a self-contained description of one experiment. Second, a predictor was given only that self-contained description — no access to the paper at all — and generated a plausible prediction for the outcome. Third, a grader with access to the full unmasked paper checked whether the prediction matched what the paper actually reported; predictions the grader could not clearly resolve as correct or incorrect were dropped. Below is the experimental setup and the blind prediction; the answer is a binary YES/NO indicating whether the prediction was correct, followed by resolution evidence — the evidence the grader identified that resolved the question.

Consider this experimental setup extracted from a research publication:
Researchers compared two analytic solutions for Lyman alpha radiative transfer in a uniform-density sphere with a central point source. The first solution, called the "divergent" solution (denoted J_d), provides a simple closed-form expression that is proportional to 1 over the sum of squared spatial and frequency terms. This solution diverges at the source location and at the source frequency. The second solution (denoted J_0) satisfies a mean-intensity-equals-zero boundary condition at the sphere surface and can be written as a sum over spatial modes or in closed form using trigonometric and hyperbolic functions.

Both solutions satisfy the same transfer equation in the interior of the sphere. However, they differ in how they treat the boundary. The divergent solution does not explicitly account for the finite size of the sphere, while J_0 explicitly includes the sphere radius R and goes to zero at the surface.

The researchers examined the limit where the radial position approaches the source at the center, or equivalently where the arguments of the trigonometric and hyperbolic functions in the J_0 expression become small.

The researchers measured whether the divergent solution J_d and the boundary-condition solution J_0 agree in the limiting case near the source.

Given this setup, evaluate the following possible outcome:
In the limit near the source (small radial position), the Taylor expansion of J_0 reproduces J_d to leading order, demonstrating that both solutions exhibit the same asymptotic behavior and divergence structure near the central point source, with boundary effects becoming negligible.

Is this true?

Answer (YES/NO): YES